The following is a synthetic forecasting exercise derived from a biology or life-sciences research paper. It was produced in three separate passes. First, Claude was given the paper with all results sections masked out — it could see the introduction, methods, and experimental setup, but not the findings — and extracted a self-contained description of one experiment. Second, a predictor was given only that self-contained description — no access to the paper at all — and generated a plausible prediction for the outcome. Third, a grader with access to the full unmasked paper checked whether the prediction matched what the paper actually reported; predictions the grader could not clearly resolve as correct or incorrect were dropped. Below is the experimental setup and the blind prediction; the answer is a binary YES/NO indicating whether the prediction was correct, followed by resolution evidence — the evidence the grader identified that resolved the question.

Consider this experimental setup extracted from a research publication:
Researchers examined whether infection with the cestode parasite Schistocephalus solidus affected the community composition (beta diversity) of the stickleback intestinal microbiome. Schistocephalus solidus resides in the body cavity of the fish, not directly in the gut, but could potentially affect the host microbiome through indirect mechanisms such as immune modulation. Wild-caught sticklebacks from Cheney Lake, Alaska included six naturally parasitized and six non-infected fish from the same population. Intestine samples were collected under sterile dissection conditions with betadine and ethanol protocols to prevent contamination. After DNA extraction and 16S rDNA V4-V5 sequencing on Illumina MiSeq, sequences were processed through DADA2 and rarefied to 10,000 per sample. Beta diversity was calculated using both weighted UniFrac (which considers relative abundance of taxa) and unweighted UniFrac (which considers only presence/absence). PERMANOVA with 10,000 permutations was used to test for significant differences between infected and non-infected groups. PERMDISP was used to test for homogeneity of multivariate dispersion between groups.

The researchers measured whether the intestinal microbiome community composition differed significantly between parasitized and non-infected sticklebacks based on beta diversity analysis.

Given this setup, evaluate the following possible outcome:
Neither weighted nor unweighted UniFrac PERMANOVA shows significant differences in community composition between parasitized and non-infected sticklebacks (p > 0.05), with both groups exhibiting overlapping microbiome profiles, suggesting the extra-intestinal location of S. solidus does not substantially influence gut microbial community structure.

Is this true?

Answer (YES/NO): NO